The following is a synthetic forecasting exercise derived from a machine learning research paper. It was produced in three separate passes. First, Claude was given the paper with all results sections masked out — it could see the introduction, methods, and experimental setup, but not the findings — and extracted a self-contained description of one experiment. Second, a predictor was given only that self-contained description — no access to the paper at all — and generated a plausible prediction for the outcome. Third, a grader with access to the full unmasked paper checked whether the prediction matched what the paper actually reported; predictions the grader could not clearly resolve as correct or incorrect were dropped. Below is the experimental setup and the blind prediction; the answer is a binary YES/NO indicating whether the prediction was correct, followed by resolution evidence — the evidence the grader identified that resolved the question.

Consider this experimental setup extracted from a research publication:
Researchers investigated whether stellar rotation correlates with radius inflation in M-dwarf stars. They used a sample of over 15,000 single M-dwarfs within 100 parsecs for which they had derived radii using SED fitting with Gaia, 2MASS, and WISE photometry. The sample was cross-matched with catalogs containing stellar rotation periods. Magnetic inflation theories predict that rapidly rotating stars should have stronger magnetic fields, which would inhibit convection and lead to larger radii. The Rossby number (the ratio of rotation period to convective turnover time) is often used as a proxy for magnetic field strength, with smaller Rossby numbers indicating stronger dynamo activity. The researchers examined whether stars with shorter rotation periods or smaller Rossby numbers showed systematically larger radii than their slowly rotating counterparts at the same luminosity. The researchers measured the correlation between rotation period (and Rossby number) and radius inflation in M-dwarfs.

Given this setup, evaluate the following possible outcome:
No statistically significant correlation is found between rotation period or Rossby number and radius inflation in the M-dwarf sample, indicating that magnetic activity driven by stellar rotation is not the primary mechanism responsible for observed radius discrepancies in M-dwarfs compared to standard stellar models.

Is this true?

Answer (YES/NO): YES